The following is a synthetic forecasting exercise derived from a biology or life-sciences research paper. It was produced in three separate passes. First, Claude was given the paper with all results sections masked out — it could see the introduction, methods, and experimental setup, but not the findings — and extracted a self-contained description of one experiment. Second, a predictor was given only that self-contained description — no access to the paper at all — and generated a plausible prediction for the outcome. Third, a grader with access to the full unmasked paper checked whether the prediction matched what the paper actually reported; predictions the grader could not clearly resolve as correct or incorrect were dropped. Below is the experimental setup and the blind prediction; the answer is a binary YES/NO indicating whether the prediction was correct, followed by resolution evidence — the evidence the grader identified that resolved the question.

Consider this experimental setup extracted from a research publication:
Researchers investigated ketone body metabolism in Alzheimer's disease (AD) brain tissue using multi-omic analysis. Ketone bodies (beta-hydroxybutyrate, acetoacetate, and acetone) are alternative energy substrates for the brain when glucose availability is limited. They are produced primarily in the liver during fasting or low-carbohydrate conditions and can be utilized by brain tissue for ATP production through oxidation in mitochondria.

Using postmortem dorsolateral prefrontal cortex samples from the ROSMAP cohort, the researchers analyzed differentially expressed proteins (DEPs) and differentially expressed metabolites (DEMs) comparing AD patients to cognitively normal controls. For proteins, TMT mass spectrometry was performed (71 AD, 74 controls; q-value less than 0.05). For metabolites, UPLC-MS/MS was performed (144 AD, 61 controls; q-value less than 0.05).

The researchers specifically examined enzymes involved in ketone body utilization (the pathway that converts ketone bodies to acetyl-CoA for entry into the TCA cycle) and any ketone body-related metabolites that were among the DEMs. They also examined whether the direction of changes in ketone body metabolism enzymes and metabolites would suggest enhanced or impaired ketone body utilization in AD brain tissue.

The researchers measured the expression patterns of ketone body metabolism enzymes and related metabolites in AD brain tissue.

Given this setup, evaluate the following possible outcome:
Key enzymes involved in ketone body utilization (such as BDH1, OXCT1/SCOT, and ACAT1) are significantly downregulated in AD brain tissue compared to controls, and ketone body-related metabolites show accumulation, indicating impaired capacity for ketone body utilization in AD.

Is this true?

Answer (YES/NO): NO